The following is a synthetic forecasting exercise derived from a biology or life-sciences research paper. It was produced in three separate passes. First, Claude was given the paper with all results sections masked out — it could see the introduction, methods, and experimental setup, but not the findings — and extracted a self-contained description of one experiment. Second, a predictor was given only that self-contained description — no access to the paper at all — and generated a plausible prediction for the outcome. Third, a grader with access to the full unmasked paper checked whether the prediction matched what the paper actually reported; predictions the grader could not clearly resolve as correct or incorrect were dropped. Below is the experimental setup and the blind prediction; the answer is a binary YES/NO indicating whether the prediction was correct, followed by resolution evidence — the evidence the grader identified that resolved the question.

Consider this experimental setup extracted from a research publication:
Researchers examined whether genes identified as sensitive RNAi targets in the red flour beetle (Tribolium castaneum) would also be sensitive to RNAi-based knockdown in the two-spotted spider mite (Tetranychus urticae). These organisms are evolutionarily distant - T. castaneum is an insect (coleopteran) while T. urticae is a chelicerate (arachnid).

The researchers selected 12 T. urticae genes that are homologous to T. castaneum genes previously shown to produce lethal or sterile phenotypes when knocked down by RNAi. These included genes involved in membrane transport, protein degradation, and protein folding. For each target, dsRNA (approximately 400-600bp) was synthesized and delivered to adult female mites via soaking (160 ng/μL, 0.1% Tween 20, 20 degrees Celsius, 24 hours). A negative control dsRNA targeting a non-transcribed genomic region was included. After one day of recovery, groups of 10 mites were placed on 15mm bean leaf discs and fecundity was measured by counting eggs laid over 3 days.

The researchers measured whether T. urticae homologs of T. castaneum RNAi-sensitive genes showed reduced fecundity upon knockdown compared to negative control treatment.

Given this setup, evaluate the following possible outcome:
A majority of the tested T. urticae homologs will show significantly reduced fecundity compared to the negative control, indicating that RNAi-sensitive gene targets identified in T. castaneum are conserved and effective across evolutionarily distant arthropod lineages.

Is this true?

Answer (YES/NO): NO